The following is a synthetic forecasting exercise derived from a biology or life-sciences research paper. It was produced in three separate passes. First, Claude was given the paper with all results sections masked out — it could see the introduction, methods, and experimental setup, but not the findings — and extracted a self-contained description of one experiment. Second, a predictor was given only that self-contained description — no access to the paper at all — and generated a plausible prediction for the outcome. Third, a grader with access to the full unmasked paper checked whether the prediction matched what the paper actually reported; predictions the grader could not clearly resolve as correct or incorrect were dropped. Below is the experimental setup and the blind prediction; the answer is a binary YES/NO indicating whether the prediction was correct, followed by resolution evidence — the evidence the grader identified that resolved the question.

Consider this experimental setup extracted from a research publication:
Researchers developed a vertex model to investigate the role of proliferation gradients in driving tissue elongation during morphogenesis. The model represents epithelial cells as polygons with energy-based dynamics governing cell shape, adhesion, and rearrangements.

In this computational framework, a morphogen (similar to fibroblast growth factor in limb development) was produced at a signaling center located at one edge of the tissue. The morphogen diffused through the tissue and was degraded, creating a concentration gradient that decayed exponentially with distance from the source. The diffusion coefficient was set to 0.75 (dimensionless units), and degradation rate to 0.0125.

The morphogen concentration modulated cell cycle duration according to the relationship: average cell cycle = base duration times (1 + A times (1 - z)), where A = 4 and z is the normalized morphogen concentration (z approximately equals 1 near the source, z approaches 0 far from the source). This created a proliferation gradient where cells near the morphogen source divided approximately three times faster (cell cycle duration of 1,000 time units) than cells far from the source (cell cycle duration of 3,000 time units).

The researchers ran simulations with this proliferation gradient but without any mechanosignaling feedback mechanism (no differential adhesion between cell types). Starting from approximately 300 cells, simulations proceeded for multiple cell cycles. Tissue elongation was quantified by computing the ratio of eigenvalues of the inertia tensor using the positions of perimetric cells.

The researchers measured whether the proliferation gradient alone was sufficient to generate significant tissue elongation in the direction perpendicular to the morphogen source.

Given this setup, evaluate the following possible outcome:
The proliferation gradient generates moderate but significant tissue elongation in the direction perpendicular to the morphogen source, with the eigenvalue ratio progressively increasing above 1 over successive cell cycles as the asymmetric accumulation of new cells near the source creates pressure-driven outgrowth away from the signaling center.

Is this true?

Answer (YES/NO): NO